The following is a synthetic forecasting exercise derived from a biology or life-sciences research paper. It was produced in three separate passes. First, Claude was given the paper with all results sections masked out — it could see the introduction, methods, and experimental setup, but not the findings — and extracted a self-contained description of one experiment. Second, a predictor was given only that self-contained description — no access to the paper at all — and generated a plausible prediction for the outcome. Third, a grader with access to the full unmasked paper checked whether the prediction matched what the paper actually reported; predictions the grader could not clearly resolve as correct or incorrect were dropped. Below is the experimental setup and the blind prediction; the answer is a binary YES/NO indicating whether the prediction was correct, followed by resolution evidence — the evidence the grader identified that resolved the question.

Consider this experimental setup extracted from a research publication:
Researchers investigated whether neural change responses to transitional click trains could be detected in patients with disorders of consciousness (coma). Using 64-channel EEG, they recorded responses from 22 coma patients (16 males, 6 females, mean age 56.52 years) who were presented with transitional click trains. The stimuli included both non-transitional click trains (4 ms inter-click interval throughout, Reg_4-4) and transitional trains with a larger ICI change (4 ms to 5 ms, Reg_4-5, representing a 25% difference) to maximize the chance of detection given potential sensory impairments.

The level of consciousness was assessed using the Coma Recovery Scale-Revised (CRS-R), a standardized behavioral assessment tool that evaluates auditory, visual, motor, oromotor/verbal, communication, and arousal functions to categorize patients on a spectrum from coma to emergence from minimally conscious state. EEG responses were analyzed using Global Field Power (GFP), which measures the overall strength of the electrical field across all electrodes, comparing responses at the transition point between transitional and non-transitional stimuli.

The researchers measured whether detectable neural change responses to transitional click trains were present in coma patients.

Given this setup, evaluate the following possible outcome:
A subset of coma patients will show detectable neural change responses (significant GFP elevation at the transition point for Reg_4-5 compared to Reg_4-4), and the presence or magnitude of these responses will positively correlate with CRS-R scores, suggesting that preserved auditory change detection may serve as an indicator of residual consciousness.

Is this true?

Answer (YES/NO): NO